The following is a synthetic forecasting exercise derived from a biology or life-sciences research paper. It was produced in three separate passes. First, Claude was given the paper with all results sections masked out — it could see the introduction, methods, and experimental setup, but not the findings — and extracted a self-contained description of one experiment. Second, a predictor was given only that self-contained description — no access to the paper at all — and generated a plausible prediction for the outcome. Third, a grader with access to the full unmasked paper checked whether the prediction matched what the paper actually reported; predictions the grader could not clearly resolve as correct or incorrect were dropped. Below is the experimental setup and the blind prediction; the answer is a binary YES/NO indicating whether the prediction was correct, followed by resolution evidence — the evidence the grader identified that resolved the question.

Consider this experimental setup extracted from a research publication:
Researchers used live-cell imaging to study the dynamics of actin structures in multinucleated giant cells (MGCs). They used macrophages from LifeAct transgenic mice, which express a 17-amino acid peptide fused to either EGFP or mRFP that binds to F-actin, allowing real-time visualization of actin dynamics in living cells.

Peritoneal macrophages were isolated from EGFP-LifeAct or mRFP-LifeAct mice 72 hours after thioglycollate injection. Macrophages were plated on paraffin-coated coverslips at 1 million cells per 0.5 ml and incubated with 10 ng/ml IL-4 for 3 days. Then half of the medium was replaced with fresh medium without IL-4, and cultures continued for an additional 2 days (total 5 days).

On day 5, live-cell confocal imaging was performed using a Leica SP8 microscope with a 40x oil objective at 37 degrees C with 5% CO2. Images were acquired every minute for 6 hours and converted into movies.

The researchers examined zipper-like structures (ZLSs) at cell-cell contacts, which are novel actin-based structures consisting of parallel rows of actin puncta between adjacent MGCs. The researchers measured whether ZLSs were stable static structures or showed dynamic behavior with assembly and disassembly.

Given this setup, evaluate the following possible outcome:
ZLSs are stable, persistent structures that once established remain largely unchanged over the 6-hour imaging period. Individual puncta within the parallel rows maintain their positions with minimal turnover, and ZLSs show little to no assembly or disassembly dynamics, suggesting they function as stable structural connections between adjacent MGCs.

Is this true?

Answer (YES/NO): NO